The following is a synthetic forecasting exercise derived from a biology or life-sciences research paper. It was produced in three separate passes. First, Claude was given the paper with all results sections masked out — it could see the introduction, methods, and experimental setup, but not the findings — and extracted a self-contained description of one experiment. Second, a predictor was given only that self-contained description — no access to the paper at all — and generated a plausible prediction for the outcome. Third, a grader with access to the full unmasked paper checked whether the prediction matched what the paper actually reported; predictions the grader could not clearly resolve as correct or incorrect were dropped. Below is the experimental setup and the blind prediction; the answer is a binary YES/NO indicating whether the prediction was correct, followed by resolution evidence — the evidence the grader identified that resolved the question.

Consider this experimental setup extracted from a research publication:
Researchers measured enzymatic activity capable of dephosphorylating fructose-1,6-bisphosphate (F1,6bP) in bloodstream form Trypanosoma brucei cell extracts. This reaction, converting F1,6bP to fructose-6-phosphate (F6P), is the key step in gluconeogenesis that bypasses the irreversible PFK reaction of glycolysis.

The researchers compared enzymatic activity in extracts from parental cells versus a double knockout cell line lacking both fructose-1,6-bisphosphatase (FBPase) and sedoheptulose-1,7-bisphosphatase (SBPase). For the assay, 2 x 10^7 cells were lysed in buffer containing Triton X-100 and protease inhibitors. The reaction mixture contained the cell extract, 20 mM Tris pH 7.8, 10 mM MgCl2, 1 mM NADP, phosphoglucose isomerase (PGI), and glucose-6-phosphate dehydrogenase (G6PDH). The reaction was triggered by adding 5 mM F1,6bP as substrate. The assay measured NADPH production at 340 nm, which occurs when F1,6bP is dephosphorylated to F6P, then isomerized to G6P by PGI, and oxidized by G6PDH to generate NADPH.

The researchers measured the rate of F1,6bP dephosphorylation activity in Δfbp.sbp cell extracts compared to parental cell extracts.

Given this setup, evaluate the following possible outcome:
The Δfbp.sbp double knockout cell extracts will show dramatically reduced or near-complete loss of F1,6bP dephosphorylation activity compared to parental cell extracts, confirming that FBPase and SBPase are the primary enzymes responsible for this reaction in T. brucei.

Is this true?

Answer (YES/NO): NO